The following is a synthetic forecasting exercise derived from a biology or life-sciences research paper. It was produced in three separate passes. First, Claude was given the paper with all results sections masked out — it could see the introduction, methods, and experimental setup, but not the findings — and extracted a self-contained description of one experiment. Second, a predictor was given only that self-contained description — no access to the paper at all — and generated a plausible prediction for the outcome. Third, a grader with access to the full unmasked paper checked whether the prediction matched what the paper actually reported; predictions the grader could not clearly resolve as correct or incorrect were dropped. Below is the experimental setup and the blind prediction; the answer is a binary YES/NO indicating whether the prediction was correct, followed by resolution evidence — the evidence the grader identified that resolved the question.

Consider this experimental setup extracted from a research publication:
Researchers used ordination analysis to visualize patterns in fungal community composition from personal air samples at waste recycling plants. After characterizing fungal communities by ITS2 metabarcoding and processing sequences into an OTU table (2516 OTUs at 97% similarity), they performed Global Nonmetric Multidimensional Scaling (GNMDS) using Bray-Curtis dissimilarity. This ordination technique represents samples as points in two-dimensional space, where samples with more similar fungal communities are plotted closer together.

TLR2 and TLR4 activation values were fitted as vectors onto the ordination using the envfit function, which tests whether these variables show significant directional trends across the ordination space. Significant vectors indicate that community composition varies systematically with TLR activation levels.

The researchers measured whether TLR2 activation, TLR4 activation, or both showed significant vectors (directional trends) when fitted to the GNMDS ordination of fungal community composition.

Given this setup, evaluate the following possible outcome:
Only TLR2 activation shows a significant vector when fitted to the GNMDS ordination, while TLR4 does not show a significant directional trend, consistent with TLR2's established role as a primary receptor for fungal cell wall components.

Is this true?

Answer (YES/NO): NO